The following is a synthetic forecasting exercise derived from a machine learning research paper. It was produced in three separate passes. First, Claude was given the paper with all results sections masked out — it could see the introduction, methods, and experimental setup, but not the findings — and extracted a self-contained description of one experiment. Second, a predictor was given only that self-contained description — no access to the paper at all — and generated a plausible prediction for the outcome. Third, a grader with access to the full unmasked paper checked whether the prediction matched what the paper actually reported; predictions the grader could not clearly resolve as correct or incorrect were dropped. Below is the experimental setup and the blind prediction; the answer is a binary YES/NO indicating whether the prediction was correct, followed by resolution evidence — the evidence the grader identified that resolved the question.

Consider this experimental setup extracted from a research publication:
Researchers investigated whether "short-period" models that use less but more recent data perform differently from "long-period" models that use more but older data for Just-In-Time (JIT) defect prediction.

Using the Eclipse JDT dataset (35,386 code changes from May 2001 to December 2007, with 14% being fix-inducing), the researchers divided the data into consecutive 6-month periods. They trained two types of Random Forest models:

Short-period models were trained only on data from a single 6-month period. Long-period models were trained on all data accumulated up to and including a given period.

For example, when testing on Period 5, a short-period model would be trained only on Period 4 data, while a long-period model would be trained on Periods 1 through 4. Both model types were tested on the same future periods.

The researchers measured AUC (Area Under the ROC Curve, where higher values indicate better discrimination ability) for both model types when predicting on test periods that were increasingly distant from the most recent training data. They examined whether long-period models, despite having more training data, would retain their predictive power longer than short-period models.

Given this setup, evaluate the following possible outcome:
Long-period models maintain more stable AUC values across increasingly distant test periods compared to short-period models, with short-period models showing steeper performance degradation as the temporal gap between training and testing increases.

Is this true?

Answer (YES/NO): NO